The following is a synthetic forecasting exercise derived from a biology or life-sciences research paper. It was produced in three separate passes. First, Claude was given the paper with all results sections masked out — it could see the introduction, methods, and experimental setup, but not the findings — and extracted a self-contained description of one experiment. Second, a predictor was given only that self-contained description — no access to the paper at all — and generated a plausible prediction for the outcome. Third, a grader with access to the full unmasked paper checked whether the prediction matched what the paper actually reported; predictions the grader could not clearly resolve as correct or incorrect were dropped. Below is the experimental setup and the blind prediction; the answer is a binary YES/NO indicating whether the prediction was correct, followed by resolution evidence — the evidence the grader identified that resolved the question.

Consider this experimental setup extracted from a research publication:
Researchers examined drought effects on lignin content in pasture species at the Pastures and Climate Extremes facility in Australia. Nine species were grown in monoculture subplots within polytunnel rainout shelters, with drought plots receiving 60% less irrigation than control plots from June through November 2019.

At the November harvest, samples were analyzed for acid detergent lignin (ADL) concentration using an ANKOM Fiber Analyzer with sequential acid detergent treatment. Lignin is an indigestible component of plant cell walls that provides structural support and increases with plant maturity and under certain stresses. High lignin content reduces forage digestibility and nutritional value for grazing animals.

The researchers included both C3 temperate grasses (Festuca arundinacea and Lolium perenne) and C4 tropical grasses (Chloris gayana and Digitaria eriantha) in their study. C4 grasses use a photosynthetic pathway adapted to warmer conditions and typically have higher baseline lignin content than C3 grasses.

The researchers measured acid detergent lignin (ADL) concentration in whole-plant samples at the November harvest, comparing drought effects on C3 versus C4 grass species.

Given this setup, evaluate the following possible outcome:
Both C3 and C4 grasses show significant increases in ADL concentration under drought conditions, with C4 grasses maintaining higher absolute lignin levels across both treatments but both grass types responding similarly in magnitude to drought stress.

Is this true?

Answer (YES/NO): NO